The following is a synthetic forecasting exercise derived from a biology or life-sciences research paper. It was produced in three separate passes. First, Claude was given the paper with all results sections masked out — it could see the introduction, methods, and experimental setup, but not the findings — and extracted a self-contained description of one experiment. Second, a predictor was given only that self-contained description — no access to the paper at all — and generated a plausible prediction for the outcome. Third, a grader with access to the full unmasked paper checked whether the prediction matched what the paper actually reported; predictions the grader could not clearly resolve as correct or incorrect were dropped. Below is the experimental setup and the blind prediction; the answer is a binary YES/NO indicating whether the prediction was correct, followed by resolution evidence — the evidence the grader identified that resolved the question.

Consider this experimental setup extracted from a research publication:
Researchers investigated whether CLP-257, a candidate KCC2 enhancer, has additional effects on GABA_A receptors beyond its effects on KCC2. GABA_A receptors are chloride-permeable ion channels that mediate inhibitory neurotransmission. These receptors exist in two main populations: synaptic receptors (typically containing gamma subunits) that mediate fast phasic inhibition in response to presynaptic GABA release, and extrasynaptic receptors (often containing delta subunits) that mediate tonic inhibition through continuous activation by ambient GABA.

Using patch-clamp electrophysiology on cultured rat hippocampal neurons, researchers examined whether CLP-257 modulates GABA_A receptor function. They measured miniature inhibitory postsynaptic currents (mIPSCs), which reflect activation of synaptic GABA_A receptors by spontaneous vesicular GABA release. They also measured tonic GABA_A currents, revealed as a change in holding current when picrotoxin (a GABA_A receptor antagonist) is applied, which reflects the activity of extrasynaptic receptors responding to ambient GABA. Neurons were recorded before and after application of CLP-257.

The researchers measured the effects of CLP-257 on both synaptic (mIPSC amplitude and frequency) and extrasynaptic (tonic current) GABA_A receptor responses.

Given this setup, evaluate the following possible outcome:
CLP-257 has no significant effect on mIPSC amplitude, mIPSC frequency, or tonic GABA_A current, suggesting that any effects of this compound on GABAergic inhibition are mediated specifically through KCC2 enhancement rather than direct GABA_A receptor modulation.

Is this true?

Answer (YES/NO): NO